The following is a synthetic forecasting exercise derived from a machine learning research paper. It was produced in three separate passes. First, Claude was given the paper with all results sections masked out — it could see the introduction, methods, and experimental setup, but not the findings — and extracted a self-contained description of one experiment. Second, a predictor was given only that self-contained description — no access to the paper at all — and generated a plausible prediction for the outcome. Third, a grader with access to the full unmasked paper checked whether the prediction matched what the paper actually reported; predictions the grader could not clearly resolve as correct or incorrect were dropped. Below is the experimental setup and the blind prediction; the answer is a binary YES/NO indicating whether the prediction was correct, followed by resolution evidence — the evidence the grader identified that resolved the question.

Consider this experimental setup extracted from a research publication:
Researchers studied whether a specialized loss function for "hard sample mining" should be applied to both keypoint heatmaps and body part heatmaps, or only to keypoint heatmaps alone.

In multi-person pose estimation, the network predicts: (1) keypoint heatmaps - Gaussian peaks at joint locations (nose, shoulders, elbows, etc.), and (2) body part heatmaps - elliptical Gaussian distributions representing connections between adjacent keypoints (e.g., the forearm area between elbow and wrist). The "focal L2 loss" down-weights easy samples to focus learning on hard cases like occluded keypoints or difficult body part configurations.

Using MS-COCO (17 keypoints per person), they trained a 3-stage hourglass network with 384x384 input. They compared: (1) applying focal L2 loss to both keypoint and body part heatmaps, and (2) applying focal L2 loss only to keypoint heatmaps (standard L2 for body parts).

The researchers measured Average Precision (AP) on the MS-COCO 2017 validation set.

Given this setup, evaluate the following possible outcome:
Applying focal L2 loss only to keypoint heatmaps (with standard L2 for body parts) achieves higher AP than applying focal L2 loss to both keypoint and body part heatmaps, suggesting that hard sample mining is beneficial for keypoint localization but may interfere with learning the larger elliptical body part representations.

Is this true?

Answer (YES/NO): NO